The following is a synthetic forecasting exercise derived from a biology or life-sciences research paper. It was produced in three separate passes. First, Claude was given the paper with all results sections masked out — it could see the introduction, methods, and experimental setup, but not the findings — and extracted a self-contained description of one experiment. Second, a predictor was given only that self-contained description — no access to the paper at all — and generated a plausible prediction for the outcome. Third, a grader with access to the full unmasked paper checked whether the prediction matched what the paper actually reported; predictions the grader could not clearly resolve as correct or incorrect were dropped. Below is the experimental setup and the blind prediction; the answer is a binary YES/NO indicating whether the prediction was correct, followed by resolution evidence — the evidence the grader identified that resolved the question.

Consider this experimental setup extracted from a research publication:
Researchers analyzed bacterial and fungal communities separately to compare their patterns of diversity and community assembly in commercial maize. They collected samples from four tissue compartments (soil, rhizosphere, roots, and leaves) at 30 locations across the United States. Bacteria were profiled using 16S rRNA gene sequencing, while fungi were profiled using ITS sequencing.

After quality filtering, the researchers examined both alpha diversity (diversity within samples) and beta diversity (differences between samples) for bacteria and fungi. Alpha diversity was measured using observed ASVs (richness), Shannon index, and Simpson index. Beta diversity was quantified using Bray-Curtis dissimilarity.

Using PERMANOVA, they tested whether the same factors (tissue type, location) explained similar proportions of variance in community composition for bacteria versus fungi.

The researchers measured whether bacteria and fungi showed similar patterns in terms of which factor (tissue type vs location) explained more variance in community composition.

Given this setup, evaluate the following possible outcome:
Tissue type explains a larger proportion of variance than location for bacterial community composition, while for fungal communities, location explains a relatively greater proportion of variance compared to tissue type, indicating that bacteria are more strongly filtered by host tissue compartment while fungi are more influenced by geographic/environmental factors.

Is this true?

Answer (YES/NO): NO